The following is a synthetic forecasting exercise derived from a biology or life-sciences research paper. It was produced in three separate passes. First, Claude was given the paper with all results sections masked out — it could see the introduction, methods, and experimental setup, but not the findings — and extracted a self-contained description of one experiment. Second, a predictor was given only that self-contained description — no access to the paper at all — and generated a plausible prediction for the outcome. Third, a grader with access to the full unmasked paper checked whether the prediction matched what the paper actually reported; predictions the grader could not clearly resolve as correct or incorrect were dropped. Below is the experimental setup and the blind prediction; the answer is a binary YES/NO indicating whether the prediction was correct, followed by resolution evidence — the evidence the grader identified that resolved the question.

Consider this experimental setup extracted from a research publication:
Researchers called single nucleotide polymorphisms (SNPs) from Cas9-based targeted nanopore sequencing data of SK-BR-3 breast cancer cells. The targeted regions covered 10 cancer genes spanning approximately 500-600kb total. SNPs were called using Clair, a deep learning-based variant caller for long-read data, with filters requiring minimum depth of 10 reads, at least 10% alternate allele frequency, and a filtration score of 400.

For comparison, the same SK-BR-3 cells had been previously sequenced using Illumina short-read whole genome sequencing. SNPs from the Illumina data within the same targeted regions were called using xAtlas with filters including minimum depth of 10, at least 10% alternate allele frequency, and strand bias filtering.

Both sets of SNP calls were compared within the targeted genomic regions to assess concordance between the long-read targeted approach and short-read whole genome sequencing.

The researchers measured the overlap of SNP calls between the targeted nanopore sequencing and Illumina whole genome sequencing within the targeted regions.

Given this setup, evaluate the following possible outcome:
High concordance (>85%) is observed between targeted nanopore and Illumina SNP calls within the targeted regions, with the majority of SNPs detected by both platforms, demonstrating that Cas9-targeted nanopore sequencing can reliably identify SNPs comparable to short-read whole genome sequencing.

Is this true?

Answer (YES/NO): NO